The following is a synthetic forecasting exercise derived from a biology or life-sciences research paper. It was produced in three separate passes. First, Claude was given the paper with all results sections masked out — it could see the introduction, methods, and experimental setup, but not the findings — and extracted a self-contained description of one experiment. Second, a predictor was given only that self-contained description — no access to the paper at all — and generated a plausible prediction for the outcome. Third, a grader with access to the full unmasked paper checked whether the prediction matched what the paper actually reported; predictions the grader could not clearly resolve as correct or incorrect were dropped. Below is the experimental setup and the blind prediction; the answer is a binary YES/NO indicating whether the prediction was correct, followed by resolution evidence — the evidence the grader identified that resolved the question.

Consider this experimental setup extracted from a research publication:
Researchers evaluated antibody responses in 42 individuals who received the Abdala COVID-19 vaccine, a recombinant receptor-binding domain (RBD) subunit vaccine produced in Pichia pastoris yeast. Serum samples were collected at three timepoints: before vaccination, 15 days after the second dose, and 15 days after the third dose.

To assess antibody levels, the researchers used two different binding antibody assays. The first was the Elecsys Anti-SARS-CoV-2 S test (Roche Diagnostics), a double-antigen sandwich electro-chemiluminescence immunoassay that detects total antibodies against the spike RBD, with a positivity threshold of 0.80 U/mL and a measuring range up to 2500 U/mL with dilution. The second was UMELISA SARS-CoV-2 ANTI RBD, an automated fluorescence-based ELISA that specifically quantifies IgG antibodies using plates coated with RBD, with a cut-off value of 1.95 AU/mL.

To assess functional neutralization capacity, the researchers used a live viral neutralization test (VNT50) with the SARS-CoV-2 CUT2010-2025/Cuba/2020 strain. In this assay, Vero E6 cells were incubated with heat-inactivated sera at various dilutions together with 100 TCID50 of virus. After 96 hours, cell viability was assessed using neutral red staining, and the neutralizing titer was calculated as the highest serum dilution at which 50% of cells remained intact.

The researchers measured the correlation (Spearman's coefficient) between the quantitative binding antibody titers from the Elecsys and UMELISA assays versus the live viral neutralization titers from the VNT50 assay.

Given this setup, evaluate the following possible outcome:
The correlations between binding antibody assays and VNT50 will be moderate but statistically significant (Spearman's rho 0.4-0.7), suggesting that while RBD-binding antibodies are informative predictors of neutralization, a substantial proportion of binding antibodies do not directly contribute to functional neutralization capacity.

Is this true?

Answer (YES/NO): NO